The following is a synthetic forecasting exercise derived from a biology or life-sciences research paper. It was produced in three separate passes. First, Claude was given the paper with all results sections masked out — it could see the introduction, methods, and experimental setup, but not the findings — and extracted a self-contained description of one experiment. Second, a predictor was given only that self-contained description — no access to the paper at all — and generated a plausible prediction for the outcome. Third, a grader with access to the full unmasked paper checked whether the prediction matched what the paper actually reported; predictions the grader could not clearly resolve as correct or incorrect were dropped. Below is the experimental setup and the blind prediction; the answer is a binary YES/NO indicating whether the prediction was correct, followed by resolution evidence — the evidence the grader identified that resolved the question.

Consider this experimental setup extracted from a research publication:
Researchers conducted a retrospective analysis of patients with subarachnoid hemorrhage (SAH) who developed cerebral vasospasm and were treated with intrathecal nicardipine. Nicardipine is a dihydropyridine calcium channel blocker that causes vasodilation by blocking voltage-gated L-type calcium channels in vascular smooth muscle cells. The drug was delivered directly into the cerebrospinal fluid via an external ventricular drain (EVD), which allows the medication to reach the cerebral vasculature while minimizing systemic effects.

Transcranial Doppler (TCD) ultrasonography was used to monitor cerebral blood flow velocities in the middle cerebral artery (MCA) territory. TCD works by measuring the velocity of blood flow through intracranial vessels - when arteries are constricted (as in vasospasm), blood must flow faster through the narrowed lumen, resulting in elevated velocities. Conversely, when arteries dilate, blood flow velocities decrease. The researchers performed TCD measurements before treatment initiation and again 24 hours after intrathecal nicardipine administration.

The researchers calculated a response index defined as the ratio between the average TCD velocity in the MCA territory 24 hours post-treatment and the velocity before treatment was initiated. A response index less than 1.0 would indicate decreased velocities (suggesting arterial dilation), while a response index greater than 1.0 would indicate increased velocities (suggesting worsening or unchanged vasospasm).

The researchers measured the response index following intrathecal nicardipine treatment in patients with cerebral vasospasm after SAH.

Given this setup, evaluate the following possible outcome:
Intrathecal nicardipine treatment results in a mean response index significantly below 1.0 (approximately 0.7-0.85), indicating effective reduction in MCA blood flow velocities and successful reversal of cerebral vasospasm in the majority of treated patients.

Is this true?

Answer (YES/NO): NO